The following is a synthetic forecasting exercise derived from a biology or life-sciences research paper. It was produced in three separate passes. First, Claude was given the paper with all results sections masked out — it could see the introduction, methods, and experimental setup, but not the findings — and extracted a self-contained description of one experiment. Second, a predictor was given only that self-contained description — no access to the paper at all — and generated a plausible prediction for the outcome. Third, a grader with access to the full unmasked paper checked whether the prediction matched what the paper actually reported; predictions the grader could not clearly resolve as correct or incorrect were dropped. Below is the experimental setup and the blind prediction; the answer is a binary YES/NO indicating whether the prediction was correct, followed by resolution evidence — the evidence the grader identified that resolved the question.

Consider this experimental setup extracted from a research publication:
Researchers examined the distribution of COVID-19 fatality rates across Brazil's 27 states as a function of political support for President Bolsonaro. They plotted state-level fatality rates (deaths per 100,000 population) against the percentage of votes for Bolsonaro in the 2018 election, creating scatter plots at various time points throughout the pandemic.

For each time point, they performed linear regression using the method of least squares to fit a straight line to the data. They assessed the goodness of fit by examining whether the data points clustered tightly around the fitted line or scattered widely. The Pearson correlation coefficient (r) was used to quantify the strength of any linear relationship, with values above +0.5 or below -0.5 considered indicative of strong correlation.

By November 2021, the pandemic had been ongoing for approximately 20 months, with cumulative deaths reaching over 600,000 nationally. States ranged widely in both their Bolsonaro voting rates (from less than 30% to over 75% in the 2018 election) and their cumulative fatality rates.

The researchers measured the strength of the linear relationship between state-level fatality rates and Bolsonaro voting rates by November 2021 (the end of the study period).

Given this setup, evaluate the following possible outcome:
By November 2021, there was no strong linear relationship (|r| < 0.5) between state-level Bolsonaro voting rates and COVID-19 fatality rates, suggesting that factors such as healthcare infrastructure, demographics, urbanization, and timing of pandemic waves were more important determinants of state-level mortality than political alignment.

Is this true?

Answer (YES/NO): NO